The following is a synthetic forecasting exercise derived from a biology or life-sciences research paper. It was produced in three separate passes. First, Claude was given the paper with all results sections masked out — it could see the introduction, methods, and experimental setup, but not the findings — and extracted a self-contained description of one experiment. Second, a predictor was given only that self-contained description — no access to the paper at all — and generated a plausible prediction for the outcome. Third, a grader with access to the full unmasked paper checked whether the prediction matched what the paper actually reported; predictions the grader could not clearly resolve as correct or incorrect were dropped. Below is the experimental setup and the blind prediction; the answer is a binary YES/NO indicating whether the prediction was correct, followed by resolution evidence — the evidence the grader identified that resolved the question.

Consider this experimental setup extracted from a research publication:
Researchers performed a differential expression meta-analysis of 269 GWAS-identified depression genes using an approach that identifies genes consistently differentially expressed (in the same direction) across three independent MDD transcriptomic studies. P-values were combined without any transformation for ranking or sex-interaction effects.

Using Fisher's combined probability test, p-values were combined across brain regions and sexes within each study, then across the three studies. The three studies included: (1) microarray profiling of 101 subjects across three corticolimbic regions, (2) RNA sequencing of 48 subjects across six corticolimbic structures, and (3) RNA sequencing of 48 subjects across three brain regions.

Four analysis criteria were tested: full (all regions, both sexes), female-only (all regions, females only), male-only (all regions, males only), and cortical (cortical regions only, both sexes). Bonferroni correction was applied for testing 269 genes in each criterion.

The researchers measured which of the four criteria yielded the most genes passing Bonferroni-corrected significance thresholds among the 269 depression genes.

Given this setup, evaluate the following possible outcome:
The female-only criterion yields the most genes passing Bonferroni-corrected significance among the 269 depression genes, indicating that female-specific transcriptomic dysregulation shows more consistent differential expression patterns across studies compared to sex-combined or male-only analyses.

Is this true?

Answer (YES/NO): NO